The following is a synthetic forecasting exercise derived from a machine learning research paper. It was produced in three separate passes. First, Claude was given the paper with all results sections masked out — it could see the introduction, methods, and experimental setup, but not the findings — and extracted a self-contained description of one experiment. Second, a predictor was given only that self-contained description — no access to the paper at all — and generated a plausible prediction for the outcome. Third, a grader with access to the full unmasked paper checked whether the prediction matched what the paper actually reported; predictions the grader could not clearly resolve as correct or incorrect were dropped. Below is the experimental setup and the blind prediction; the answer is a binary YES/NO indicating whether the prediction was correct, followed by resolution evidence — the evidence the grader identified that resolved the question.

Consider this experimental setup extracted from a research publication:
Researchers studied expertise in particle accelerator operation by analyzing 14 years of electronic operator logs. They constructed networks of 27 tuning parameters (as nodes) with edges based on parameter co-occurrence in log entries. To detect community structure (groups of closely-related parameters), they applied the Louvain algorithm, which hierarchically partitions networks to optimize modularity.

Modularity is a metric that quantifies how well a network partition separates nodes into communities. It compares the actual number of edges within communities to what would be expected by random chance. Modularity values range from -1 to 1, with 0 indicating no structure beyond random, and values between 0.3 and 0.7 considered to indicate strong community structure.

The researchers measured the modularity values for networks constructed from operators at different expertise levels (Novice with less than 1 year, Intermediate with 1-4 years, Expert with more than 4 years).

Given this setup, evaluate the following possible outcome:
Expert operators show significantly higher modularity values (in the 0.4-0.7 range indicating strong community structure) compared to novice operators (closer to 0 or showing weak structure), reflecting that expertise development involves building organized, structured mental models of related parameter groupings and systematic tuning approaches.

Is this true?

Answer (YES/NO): NO